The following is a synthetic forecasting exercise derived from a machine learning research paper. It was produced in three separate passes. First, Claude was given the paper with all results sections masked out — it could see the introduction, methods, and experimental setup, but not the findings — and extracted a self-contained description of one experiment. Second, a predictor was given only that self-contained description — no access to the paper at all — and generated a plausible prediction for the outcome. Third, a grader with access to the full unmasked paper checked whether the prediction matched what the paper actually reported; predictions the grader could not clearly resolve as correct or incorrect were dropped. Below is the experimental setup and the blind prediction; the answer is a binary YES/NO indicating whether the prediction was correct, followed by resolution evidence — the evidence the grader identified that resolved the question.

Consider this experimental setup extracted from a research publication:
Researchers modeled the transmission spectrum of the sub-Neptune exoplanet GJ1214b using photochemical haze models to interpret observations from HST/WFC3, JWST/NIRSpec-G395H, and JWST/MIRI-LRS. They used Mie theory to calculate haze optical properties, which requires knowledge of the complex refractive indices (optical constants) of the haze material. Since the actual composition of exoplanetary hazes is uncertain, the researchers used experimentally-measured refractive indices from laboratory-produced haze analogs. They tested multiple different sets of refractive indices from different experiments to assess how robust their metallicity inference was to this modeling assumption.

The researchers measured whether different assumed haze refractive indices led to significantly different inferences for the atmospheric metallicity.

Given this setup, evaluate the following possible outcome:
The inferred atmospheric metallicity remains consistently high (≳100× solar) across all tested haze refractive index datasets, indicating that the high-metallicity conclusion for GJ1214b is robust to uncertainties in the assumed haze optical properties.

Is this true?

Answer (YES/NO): YES